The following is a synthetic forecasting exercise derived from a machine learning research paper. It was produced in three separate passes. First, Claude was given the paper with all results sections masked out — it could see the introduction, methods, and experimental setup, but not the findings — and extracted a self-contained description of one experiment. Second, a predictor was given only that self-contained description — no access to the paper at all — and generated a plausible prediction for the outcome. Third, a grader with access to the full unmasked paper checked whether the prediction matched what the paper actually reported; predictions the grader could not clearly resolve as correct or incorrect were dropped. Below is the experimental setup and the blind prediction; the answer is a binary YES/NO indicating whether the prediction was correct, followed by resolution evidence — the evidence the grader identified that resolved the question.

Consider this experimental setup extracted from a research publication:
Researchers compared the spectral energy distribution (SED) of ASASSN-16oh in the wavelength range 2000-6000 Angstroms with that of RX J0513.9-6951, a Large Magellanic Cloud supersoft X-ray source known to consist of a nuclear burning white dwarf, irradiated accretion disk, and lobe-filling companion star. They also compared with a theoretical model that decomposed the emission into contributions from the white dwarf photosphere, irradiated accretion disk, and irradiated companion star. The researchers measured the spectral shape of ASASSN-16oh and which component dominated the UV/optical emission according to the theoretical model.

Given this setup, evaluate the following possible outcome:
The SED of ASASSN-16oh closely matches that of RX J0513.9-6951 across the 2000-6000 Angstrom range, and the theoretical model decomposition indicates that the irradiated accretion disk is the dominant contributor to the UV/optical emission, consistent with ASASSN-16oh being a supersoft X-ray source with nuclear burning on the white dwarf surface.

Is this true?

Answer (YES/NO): YES